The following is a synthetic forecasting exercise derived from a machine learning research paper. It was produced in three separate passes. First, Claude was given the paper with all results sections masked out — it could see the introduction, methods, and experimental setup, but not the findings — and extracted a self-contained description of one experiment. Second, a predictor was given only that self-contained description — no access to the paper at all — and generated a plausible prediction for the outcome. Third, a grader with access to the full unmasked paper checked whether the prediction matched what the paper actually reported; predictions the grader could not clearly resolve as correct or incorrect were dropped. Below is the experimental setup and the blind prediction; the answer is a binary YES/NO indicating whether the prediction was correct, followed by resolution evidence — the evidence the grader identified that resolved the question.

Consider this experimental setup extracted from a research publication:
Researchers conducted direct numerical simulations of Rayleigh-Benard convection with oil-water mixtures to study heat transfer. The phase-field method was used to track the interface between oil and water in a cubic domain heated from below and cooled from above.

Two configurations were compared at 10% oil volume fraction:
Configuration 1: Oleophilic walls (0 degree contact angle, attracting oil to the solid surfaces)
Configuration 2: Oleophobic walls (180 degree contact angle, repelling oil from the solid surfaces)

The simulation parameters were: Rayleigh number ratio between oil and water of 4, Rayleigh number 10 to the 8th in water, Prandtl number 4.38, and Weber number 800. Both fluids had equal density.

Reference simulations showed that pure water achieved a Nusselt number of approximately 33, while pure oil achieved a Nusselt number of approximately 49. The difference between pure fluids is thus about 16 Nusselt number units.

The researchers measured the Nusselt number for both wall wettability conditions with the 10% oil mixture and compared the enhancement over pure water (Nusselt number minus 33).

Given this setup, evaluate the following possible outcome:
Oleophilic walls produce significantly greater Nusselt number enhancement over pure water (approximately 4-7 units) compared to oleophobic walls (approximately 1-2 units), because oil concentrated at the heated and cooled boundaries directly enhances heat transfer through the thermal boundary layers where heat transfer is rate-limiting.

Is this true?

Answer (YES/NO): NO